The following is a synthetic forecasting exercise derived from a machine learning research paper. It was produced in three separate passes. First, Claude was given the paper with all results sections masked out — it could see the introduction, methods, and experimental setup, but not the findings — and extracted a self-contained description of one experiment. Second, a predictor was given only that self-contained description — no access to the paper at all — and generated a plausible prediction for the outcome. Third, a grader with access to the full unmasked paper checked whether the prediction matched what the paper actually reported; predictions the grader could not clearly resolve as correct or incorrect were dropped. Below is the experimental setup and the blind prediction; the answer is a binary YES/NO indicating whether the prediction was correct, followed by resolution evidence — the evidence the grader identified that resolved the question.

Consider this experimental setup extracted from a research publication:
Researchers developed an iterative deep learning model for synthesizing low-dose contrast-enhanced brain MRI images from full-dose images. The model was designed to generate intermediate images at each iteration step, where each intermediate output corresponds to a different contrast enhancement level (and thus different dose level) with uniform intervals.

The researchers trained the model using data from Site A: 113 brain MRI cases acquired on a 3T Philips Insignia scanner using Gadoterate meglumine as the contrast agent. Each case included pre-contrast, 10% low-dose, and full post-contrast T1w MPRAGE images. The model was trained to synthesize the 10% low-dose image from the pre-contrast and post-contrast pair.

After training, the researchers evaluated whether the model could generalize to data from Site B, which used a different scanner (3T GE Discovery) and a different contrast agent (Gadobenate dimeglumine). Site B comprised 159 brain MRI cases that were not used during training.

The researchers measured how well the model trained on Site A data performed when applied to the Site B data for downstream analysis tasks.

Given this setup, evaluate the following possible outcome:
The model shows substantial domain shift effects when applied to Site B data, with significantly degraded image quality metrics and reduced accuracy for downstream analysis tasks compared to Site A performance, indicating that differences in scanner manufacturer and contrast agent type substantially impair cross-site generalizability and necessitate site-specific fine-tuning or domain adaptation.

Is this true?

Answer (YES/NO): NO